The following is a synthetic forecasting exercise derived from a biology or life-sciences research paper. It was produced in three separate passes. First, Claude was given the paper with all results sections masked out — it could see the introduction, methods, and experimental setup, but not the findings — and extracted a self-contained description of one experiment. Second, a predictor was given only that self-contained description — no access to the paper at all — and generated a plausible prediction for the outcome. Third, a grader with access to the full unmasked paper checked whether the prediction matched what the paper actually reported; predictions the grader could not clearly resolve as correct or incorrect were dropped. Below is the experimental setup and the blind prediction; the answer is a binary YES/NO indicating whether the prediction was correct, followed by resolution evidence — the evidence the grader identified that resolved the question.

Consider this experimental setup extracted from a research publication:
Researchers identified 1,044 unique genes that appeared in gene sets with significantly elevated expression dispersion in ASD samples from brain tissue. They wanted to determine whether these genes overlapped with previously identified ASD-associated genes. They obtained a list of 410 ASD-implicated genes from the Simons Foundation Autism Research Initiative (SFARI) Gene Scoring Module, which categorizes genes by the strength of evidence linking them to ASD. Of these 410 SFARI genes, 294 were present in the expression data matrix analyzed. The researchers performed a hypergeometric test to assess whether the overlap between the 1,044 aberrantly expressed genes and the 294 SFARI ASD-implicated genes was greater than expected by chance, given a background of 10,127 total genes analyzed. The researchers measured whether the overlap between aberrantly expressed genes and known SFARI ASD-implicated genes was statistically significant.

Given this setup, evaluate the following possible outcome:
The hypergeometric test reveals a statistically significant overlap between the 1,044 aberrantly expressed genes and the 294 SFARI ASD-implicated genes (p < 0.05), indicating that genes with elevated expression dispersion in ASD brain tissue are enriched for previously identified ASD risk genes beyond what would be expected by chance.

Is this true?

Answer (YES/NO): NO